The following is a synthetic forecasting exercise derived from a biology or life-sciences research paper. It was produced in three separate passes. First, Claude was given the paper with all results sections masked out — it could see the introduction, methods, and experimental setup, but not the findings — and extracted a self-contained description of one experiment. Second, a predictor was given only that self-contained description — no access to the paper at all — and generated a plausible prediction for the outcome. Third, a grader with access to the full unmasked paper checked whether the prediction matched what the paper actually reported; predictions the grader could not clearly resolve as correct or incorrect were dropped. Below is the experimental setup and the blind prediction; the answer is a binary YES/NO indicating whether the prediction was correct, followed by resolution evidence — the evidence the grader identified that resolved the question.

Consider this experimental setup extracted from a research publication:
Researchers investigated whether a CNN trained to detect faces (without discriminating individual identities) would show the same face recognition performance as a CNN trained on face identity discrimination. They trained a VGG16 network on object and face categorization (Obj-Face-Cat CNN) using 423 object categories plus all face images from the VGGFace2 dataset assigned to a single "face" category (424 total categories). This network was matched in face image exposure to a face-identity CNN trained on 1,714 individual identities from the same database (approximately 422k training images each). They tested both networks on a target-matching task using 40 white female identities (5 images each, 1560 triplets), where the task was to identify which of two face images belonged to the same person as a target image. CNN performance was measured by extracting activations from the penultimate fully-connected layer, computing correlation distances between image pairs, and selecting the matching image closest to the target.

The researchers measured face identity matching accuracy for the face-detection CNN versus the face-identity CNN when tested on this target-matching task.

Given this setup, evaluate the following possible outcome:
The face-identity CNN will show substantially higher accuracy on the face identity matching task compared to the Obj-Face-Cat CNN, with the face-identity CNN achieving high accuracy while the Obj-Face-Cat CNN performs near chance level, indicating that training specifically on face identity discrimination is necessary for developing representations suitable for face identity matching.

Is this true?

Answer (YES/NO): NO